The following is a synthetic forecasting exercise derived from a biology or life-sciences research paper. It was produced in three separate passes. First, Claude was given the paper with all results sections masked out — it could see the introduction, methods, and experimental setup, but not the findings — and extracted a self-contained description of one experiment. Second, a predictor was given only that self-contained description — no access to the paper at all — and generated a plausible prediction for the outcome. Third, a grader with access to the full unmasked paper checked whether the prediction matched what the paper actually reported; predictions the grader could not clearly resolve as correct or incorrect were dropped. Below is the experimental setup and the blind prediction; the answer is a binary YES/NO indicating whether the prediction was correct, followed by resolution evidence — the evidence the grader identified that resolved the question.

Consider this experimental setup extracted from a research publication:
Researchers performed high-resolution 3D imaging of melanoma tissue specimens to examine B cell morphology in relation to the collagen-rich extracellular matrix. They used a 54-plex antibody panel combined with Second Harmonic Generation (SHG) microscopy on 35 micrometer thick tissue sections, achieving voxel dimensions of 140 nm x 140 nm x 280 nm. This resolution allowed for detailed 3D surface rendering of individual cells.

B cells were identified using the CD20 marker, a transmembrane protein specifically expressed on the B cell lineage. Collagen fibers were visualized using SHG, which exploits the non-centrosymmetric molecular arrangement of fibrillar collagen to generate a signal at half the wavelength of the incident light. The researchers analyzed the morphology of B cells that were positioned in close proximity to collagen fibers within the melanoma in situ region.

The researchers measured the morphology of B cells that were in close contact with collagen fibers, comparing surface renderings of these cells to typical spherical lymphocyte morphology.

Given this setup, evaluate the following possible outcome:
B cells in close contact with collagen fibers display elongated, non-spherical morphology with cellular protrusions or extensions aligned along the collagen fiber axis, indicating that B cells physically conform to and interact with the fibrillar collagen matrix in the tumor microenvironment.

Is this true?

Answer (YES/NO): YES